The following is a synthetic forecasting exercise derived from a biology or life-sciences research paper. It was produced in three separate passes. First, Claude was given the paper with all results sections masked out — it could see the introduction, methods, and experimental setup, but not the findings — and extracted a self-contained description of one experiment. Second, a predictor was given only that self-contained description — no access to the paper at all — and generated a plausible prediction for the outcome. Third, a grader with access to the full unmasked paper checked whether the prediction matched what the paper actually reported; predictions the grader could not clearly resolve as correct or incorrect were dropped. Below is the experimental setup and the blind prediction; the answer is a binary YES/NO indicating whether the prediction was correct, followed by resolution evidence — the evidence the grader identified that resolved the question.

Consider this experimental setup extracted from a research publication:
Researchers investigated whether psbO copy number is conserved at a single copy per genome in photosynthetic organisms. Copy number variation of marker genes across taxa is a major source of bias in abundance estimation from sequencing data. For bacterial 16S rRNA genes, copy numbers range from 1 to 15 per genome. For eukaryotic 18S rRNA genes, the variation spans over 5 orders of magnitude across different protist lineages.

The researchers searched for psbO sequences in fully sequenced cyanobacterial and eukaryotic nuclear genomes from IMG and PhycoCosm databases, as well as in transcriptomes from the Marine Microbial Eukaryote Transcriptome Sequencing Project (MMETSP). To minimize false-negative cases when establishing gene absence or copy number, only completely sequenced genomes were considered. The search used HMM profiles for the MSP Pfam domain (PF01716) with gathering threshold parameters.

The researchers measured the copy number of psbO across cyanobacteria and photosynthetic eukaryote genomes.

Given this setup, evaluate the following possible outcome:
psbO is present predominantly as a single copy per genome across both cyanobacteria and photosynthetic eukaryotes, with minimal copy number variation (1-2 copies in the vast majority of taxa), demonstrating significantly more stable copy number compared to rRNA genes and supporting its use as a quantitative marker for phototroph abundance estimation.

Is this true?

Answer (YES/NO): YES